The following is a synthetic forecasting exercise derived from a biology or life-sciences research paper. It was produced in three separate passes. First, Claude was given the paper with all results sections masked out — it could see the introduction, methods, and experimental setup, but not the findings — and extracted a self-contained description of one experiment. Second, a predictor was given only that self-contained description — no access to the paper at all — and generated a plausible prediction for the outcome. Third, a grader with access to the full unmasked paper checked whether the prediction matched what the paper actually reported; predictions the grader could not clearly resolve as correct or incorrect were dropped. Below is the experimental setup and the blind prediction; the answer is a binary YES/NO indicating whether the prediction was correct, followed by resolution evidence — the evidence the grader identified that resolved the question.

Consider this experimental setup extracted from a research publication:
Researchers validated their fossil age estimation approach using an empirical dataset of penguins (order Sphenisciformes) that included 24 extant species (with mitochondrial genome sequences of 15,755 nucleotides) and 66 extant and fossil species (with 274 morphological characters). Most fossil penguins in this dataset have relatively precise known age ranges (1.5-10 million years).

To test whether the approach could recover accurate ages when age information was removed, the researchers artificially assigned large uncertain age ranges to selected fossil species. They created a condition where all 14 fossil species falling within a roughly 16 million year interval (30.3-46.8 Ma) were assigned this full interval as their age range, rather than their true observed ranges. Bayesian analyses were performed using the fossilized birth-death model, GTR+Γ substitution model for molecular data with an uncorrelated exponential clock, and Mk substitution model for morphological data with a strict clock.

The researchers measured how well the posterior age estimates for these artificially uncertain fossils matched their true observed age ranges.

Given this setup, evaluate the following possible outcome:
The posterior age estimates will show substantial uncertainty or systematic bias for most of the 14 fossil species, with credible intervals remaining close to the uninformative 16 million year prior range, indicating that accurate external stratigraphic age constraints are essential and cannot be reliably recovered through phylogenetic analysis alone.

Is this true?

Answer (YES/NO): NO